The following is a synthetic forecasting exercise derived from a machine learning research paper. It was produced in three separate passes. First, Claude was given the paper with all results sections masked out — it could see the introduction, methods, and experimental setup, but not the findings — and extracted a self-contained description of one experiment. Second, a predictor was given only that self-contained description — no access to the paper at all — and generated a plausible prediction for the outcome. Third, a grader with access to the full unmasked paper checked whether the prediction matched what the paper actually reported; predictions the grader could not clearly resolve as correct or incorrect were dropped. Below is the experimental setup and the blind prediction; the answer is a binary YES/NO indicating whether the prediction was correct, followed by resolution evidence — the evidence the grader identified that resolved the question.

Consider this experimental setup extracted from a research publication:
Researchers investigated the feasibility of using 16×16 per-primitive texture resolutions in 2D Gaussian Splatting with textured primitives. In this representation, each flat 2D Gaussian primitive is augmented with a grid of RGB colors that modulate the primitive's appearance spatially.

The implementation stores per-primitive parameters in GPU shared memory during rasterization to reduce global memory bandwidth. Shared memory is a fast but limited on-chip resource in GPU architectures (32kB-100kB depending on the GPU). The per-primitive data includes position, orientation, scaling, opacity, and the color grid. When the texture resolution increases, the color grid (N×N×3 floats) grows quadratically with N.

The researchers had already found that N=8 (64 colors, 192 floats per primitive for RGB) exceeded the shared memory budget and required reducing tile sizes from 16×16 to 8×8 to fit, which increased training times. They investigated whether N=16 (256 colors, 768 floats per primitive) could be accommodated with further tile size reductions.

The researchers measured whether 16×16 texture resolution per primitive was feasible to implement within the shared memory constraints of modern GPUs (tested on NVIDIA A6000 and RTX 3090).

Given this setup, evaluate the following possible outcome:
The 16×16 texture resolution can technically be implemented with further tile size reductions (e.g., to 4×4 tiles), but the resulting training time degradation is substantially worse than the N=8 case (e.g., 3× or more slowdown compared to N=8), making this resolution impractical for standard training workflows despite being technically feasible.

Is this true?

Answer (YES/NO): NO